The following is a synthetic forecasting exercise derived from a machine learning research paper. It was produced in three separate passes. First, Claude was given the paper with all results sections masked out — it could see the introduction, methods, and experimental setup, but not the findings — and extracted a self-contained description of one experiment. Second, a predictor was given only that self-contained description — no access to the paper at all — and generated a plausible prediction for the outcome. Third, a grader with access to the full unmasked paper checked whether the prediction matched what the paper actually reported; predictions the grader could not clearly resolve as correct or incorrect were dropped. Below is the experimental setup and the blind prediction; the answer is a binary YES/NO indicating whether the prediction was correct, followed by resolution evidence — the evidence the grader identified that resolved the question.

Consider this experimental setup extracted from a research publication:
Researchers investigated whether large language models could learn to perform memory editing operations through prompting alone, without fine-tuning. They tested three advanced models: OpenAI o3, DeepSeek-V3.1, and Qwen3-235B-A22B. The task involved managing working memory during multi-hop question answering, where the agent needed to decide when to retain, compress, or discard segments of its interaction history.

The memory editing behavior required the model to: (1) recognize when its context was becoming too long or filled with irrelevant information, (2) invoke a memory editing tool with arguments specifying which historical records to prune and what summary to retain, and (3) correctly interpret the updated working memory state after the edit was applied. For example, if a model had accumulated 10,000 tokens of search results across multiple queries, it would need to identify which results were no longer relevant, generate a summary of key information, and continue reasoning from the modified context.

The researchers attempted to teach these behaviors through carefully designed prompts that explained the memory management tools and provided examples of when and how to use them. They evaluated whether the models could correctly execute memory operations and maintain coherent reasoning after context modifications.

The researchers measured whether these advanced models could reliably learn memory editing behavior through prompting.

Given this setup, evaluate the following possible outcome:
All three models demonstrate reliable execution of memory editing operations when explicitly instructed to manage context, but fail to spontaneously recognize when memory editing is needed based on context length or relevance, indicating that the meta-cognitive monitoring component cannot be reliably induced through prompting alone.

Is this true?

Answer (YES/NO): NO